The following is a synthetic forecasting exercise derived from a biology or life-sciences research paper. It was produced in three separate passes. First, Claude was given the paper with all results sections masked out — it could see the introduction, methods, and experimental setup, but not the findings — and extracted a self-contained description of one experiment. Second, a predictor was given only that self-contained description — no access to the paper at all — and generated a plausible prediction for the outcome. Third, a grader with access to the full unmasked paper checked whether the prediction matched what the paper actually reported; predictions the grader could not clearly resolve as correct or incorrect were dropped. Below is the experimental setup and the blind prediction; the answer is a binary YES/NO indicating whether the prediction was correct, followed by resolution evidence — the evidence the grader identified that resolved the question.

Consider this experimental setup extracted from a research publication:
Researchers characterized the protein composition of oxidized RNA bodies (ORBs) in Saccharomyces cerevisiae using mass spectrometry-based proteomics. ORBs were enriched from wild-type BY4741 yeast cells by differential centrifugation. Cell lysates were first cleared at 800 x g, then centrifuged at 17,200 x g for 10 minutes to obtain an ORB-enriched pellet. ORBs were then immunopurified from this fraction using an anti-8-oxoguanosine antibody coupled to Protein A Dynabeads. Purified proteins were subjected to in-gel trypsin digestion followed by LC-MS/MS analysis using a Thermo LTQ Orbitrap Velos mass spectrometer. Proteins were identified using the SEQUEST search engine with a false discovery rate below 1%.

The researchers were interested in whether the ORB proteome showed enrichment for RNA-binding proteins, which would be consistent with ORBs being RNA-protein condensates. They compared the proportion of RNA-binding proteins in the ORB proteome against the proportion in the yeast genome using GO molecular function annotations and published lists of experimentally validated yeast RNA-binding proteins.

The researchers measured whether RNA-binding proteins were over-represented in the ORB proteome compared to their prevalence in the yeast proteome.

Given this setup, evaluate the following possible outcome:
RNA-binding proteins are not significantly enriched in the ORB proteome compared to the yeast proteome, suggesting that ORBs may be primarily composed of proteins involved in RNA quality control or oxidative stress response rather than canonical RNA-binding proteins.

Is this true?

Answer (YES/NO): NO